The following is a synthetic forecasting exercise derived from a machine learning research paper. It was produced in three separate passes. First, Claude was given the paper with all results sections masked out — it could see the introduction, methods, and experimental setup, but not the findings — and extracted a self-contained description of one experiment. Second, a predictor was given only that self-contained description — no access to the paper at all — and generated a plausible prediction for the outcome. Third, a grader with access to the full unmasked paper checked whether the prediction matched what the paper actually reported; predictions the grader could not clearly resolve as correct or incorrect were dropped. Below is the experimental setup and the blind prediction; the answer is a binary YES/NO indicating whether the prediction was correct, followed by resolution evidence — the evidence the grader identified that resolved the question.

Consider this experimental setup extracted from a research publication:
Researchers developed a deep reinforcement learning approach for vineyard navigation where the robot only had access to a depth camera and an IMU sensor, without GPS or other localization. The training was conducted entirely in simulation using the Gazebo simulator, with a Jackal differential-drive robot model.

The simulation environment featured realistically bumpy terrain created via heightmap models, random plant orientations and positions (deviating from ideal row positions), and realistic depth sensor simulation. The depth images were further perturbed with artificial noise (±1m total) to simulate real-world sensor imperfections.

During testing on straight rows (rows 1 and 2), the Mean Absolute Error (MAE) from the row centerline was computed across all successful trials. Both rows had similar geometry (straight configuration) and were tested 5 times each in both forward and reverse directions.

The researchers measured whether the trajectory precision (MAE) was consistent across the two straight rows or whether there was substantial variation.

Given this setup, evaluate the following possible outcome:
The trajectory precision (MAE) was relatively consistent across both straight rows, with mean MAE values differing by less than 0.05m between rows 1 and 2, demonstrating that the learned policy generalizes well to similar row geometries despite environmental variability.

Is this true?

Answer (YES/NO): YES